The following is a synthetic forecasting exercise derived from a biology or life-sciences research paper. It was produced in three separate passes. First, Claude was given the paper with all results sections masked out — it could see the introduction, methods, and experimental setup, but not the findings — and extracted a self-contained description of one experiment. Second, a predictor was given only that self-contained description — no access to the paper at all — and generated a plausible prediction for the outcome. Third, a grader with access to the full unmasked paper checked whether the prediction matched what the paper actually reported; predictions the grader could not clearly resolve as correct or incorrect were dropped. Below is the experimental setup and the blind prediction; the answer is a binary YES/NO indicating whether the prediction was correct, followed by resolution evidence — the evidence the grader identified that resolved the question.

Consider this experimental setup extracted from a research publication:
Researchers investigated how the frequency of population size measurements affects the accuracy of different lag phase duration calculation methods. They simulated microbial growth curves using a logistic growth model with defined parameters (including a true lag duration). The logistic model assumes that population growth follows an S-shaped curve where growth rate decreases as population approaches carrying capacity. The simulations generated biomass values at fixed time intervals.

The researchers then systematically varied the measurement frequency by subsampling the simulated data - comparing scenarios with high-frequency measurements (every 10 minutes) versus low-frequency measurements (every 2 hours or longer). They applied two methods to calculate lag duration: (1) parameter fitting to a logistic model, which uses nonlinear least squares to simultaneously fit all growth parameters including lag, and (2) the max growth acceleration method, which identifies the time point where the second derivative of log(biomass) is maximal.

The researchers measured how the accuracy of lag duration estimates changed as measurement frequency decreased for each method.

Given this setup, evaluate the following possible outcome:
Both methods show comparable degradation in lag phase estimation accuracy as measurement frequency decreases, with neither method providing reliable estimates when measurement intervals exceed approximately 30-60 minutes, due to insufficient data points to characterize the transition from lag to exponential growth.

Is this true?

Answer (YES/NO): NO